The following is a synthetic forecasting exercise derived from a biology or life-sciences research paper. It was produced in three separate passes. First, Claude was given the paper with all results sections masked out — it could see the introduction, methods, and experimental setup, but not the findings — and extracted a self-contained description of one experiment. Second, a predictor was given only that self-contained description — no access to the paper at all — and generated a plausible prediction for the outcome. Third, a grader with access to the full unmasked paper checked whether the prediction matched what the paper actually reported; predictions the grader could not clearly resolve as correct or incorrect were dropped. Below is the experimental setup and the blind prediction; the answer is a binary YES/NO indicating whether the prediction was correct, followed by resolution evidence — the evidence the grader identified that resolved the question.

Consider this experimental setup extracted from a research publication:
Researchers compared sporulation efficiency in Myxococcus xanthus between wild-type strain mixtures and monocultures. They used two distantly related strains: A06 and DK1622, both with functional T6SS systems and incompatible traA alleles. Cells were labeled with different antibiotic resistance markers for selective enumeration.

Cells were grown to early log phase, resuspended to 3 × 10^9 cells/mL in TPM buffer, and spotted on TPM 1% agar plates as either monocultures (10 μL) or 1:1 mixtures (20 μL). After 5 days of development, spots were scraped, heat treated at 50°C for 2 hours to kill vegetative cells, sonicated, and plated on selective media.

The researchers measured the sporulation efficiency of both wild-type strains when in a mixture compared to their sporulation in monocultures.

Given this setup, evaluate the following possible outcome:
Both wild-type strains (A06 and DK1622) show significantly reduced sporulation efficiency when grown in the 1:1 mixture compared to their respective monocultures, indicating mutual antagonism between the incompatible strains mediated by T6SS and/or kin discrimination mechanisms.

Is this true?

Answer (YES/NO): NO